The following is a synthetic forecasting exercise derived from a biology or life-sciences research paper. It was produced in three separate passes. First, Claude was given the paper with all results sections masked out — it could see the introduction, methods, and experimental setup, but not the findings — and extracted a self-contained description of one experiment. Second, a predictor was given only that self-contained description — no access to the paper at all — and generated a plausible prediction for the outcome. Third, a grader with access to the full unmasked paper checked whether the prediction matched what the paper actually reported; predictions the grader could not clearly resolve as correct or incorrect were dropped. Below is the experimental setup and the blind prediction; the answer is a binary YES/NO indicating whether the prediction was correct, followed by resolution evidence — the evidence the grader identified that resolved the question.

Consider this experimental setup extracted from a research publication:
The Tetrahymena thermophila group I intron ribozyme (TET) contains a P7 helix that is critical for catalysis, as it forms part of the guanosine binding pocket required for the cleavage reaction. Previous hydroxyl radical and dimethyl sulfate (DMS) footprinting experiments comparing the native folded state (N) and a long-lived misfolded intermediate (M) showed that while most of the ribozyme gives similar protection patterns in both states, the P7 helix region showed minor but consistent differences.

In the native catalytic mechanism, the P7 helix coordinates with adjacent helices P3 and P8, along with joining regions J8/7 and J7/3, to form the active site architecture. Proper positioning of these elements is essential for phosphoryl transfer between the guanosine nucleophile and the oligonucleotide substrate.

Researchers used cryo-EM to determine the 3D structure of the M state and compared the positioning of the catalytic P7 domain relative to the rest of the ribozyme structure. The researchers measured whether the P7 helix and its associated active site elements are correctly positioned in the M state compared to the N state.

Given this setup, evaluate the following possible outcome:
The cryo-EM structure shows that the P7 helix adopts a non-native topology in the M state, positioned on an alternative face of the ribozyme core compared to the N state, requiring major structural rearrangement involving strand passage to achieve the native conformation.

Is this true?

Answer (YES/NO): NO